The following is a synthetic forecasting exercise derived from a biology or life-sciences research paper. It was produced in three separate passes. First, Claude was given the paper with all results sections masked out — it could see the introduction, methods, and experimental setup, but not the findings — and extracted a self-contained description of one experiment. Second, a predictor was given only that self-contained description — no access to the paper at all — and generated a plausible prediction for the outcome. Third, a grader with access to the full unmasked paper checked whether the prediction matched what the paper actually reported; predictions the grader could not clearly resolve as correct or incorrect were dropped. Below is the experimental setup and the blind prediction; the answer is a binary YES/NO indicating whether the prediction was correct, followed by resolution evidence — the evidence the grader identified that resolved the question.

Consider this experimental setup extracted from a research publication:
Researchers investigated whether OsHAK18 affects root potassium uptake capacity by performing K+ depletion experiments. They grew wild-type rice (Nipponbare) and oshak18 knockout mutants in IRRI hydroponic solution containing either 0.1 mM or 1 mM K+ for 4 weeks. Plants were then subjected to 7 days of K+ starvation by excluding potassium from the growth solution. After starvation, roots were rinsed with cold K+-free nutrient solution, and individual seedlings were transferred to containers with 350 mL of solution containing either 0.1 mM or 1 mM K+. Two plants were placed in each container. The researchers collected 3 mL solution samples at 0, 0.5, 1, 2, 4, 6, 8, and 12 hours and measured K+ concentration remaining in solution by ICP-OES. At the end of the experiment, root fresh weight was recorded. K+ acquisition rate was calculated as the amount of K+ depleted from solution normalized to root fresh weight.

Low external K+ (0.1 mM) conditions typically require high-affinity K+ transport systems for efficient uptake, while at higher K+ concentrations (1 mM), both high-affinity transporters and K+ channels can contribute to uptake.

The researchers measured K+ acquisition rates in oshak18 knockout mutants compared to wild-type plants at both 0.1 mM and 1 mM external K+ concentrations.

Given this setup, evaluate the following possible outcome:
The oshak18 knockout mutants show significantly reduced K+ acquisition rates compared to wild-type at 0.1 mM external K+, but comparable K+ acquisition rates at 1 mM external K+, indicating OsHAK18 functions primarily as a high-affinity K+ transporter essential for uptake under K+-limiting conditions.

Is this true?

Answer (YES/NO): NO